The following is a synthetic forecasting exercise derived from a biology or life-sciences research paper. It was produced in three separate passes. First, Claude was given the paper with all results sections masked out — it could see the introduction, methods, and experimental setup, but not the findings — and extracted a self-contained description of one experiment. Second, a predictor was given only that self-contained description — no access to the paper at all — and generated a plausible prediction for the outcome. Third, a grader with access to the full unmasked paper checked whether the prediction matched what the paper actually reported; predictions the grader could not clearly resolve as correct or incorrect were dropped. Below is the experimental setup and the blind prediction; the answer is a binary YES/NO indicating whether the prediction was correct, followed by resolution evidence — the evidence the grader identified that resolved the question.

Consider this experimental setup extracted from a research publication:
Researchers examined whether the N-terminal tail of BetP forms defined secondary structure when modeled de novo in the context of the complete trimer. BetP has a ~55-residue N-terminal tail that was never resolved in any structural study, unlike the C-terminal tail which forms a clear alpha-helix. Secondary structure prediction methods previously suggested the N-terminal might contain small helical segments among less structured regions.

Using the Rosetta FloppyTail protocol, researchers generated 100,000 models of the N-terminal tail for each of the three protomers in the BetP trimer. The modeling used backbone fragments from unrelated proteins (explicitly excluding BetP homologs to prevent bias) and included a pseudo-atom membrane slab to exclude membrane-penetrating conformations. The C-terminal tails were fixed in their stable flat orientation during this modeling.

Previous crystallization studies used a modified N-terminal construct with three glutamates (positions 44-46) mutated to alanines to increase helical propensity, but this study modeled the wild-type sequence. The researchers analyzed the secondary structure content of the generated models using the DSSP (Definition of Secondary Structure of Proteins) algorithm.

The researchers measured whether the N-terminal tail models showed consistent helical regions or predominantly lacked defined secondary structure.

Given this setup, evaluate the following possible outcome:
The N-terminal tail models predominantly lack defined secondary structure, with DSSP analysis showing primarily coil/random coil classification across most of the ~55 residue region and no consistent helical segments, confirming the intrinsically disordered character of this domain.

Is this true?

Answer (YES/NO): NO